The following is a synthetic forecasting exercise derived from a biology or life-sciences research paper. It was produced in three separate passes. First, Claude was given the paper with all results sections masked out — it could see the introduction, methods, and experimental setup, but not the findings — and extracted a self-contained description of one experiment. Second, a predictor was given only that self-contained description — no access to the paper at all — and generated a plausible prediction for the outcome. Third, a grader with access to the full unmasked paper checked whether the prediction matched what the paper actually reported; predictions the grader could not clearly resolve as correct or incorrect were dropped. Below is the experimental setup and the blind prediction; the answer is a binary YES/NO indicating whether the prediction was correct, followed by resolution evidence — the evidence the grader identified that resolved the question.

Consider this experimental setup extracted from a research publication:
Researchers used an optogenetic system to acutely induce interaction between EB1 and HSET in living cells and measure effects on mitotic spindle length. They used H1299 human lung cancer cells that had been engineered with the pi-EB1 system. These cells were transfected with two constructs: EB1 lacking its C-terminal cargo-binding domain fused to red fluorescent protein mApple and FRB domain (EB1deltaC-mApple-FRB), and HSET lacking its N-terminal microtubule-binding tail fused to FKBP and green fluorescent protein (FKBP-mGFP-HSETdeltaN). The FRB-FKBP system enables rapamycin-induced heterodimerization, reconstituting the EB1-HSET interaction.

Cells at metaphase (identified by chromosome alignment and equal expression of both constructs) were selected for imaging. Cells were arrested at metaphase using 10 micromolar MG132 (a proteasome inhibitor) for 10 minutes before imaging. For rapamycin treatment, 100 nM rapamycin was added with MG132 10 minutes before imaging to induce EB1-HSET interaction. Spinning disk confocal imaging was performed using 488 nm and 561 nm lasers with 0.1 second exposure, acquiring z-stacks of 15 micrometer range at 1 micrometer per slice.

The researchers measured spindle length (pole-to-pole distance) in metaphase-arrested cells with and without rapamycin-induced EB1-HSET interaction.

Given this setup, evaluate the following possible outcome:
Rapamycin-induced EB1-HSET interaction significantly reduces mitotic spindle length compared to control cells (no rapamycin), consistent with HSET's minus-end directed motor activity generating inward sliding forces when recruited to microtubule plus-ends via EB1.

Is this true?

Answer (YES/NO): NO